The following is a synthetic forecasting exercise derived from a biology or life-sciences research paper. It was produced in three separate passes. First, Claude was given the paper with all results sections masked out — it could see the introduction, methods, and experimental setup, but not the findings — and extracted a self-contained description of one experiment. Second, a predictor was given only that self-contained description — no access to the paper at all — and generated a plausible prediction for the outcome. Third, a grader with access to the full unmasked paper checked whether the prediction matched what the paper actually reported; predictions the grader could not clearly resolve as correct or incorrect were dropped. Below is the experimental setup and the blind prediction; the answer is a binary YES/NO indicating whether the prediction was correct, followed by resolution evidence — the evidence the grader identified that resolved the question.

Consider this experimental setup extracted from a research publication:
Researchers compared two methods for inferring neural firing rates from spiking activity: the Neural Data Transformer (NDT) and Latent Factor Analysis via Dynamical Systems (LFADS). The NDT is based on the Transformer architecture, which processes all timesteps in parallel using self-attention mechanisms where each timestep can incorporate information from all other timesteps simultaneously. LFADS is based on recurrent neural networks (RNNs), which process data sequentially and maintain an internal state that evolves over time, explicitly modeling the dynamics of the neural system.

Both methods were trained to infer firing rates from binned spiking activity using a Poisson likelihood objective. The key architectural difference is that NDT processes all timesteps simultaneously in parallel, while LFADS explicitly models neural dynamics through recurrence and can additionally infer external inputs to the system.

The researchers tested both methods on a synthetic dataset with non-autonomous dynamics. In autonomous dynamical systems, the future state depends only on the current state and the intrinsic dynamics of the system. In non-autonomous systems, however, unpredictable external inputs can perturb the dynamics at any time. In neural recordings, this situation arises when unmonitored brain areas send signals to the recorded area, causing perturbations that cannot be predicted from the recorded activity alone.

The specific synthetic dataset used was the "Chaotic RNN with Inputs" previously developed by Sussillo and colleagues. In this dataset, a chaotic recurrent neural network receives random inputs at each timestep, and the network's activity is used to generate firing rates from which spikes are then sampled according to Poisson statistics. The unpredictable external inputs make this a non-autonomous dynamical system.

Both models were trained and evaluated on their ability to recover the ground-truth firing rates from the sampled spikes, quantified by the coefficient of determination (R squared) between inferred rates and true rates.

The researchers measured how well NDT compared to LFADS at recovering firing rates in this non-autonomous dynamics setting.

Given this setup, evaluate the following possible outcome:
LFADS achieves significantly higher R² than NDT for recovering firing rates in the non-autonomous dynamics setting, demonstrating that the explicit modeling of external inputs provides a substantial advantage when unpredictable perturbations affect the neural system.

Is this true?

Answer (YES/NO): YES